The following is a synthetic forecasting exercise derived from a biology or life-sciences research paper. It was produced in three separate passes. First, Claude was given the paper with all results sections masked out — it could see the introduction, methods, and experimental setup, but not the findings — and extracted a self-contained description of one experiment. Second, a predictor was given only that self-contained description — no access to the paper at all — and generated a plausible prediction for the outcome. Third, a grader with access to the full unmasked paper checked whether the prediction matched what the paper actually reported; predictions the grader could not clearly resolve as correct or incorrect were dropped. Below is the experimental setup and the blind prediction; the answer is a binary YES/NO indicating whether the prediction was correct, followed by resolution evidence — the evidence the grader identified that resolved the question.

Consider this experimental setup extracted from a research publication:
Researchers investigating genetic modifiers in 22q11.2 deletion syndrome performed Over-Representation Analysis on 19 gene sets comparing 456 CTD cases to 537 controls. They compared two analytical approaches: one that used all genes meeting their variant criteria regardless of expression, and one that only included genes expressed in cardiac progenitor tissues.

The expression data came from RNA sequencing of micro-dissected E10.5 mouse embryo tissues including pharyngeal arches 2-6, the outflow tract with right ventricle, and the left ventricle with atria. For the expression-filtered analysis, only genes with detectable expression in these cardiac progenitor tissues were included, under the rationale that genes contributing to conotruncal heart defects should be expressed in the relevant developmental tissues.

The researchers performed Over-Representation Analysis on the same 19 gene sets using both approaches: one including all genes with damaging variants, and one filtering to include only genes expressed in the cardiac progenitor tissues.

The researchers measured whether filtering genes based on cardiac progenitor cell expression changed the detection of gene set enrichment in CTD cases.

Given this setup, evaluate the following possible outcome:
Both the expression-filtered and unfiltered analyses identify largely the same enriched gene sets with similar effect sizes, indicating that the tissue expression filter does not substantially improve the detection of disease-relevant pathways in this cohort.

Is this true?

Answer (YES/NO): YES